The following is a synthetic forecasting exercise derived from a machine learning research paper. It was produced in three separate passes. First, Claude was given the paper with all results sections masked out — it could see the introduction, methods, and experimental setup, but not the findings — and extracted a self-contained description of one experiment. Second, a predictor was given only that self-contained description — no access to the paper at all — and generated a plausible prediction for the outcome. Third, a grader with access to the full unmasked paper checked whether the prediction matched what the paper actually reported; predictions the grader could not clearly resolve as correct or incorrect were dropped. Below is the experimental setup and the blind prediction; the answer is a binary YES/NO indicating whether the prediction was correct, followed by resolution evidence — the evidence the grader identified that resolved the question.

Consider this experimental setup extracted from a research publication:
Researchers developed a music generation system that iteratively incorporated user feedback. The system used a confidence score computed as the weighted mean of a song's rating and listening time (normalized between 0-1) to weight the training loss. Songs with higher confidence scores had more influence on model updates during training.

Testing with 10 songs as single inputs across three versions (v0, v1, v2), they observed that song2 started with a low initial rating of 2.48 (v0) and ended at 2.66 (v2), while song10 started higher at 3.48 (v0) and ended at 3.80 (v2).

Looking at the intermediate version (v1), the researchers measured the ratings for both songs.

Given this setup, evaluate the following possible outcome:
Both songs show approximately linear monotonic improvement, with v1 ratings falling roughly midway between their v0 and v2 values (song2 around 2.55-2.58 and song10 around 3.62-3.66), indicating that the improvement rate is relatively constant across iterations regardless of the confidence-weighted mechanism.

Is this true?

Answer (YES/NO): NO